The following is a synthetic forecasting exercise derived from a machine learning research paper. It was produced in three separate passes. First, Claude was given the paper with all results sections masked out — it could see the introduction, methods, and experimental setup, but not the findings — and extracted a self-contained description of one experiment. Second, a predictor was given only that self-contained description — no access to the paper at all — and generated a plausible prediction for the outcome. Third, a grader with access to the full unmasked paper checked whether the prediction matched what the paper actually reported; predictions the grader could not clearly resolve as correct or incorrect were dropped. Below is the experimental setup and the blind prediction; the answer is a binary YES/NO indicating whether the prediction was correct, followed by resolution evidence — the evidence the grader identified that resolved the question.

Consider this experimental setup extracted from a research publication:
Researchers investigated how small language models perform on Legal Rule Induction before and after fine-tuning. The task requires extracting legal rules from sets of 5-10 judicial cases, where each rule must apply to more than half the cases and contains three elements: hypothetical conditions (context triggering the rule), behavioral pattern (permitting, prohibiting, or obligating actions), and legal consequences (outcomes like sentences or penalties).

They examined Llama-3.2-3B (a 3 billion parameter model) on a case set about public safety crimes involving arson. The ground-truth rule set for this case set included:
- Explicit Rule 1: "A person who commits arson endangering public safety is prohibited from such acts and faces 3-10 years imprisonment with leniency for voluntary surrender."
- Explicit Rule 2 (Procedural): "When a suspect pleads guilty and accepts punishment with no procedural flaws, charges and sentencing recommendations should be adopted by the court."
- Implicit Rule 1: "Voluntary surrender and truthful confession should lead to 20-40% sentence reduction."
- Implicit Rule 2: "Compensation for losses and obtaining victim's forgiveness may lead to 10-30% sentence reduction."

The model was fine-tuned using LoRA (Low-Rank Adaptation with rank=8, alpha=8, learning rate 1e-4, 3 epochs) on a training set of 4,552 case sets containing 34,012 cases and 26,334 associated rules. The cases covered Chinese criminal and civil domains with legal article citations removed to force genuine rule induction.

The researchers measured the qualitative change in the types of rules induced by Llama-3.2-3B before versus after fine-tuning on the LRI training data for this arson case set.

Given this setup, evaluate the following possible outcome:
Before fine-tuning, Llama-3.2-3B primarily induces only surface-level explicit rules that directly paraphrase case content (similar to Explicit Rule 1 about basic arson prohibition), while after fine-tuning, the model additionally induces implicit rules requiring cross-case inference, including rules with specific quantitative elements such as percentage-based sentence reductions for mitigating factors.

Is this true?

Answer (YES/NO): NO